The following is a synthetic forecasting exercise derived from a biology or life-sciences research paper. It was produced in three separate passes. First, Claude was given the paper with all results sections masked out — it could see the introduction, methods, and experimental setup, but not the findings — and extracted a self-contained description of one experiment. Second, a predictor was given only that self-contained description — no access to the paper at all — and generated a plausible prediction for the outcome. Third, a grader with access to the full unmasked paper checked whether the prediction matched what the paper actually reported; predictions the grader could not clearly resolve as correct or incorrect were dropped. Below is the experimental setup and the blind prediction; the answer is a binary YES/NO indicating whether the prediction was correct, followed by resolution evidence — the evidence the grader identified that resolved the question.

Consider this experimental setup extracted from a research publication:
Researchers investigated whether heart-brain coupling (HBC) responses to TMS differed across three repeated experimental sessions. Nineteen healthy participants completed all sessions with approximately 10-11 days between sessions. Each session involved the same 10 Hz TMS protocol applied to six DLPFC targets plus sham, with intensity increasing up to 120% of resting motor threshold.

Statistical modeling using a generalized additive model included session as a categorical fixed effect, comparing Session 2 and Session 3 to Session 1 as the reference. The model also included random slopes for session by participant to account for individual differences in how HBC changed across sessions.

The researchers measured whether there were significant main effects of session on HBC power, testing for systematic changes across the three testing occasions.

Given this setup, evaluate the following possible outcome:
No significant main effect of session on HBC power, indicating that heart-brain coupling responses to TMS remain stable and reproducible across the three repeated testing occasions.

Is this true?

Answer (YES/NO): NO